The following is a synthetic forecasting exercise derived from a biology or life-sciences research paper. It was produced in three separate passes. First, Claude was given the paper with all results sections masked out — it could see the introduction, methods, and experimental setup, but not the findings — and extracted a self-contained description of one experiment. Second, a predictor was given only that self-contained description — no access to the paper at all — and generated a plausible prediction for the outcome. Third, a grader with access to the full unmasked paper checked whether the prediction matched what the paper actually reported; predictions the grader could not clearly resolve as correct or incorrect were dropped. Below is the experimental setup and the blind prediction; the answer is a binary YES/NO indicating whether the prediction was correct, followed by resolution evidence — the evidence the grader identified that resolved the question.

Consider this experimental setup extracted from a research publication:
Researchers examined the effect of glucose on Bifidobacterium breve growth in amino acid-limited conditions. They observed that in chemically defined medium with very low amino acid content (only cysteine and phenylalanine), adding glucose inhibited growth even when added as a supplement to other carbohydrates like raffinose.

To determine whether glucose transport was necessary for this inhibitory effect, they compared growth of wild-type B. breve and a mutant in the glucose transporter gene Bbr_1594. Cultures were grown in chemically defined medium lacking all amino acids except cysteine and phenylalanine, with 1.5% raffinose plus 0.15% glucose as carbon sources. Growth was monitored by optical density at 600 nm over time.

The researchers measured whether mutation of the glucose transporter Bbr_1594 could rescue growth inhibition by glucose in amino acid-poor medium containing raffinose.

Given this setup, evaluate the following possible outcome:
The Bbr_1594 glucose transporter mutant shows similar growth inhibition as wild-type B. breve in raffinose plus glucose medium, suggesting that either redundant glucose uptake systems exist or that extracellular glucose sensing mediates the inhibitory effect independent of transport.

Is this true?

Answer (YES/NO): NO